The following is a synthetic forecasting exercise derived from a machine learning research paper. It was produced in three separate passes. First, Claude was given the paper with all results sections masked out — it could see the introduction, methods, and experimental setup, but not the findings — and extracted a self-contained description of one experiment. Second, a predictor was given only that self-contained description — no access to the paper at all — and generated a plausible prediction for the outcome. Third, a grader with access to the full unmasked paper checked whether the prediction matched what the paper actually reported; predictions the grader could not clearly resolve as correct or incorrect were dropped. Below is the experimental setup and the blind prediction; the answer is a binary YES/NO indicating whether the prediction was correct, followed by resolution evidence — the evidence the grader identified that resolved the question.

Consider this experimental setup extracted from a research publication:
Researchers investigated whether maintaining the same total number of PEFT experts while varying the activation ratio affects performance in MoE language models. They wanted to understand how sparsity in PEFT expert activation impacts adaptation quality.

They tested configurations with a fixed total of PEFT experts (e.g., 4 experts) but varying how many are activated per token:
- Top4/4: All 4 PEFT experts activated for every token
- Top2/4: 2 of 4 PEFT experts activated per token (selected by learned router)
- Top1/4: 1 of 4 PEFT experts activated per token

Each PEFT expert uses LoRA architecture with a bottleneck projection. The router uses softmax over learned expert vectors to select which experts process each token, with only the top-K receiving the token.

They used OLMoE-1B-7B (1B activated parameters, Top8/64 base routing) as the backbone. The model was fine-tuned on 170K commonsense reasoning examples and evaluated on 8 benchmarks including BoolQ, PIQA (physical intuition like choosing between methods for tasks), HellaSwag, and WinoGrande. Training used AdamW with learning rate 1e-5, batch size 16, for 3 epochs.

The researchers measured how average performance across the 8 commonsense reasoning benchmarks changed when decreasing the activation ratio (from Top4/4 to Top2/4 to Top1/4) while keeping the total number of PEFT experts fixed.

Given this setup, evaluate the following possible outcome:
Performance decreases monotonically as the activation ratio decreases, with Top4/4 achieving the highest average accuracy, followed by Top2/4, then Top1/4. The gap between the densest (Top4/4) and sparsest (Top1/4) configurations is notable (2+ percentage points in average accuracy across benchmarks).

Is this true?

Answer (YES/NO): NO